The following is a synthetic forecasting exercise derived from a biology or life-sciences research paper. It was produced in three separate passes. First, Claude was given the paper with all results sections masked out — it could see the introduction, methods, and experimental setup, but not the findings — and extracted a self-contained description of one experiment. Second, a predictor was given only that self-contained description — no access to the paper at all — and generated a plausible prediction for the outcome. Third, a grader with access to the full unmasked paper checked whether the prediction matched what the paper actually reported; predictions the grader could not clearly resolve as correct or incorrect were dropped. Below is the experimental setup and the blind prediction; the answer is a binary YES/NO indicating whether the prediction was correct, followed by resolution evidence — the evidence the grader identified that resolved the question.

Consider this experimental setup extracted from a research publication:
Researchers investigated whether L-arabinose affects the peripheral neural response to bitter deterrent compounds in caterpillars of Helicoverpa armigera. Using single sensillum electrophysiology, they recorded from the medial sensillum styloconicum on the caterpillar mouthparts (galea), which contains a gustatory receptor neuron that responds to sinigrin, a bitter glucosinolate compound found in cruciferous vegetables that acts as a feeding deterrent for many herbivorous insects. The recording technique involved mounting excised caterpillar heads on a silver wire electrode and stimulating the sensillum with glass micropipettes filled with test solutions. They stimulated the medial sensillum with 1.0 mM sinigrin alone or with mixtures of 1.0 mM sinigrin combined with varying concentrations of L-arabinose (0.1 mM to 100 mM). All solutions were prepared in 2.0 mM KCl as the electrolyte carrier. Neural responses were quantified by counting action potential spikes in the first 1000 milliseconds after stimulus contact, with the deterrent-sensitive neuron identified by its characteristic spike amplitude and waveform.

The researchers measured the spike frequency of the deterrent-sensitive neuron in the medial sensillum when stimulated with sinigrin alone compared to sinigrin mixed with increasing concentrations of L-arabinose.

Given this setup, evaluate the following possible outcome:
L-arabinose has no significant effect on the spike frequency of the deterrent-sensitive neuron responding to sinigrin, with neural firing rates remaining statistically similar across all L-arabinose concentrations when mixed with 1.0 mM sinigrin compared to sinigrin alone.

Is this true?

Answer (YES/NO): NO